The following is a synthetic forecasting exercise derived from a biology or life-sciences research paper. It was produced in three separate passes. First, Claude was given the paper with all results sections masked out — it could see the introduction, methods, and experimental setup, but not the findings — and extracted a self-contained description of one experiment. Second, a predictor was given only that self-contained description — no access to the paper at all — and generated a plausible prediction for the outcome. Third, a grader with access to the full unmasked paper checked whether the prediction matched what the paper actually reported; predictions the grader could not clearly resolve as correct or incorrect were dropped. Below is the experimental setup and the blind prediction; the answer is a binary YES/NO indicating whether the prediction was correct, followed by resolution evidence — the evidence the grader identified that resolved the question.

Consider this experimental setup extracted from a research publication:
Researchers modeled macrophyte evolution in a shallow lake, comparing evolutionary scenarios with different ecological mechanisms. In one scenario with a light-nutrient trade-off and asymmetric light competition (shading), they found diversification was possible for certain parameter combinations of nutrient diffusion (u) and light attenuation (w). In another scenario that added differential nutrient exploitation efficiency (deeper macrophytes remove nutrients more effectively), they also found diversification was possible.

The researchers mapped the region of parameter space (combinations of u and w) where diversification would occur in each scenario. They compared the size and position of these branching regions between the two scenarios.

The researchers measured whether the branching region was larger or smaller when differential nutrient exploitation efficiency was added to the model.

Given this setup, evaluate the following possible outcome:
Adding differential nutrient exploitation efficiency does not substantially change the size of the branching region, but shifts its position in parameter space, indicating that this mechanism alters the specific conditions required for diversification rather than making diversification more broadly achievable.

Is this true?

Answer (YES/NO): NO